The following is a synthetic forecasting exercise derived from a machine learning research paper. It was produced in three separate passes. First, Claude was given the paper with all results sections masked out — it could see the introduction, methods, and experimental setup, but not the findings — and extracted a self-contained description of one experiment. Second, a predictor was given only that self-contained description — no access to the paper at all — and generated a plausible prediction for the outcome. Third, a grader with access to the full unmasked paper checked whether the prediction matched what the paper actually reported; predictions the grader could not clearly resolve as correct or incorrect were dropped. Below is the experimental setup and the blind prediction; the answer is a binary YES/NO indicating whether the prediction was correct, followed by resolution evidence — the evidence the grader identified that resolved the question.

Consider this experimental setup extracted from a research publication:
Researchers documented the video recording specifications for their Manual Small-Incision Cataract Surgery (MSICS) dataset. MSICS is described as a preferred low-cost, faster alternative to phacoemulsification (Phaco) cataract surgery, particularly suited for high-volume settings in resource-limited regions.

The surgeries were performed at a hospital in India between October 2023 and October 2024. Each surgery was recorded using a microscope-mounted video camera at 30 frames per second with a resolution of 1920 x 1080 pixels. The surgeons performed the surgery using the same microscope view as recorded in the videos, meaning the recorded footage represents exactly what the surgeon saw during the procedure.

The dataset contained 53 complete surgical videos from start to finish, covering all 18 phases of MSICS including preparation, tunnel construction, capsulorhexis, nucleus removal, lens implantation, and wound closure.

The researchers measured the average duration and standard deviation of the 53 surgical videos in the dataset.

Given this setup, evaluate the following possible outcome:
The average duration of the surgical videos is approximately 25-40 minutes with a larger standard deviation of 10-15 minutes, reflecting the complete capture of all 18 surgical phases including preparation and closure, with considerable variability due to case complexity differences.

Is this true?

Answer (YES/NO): NO